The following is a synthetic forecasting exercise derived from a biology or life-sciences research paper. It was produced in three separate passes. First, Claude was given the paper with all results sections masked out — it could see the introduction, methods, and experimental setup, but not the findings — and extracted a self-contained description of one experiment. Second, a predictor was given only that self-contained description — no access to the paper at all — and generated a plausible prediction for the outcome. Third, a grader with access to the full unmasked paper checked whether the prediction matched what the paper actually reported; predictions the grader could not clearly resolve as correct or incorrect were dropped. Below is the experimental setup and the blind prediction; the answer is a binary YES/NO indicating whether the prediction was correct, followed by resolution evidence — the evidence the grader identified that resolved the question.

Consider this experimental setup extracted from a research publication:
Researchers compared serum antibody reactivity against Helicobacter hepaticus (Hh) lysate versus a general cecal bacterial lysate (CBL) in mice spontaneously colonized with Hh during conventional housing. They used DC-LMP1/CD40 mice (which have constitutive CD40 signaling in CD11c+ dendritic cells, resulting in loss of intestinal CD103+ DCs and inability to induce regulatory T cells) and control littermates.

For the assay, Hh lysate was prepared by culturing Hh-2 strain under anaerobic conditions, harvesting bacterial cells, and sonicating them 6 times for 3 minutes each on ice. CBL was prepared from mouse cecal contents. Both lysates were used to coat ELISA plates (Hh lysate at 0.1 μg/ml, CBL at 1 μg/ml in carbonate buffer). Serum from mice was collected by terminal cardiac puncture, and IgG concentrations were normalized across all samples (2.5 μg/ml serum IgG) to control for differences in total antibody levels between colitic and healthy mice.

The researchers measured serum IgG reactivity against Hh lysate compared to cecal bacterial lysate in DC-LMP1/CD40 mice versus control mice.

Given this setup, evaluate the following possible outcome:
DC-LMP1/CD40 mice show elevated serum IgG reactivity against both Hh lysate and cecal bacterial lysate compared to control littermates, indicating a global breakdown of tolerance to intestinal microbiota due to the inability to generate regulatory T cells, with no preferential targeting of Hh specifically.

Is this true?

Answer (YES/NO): NO